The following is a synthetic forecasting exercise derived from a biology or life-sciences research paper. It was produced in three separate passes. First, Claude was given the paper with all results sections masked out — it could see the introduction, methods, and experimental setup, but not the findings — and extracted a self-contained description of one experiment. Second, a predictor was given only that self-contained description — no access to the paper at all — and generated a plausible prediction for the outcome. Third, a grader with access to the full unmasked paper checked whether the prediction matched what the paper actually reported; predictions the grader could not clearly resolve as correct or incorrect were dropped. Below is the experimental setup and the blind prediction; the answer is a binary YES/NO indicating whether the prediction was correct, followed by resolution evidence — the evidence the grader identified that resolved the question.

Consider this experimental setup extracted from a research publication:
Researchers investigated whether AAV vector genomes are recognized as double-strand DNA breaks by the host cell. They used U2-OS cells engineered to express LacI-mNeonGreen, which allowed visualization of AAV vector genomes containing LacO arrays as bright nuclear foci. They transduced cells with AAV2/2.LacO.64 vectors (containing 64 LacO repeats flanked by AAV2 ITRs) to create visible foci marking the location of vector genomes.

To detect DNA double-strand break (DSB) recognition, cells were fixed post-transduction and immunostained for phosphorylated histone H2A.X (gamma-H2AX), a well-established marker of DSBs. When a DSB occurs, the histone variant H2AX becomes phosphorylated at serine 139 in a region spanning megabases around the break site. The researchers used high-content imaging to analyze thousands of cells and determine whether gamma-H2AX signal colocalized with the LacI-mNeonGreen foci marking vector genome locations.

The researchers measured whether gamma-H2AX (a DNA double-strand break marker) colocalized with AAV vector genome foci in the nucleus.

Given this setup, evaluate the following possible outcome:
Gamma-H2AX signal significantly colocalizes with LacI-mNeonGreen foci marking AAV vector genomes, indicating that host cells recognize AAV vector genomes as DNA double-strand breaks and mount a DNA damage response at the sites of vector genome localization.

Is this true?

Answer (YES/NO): YES